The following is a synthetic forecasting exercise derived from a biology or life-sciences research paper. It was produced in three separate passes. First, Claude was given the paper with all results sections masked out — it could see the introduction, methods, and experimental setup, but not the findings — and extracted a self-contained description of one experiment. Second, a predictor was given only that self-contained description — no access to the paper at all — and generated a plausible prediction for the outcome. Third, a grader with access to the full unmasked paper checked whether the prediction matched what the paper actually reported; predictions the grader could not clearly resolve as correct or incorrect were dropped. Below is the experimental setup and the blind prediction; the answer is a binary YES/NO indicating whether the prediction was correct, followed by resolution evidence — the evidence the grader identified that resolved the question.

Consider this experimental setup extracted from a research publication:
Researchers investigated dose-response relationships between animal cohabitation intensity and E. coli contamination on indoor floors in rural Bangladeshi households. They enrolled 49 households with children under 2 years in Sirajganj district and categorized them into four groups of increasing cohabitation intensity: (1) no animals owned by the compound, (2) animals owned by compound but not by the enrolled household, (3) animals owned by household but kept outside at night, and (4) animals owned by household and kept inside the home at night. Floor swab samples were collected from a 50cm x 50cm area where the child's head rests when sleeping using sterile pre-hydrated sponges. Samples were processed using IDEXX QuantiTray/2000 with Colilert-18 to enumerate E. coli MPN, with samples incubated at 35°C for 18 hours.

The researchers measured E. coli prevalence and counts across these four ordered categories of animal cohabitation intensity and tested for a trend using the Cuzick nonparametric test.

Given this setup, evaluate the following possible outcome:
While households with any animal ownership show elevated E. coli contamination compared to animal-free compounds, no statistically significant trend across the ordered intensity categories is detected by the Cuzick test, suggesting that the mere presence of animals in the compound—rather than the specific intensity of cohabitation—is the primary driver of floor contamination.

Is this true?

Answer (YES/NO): NO